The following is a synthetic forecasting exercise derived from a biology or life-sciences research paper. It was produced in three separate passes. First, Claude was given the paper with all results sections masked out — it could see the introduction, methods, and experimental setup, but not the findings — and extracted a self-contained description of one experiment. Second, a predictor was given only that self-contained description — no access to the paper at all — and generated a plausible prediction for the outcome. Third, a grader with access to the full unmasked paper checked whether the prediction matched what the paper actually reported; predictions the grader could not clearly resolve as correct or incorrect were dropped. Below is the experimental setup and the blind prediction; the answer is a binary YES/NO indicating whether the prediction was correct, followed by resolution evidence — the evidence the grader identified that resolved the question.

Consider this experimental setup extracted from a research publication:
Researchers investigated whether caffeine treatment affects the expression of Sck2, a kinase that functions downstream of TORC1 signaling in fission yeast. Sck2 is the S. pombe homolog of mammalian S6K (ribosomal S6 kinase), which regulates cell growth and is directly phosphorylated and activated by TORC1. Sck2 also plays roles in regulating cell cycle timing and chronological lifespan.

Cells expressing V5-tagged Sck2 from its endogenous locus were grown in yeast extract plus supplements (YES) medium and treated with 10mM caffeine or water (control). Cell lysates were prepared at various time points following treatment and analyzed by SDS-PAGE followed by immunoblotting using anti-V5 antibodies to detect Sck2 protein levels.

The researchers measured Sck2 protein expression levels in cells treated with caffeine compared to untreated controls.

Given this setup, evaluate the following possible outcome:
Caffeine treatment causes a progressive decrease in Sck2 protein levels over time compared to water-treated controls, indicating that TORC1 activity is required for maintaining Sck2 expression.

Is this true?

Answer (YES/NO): YES